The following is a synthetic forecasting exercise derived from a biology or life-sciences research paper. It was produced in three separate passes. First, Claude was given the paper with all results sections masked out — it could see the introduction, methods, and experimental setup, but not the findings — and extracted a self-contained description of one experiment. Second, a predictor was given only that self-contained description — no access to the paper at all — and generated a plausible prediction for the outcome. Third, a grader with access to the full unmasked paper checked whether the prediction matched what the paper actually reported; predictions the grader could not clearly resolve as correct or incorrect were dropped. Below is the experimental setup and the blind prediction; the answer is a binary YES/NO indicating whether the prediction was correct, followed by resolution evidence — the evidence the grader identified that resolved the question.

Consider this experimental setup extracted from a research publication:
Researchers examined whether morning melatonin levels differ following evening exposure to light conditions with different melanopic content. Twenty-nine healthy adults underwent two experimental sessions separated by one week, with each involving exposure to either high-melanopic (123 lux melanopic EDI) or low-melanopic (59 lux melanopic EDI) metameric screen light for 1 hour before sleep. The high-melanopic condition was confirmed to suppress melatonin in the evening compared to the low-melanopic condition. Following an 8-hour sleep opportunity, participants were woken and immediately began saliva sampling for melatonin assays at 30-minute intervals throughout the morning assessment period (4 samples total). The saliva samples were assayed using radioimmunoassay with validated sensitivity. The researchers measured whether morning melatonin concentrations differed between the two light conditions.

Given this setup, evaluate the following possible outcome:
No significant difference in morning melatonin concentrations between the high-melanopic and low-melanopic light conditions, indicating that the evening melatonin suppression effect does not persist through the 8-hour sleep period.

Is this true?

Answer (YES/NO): YES